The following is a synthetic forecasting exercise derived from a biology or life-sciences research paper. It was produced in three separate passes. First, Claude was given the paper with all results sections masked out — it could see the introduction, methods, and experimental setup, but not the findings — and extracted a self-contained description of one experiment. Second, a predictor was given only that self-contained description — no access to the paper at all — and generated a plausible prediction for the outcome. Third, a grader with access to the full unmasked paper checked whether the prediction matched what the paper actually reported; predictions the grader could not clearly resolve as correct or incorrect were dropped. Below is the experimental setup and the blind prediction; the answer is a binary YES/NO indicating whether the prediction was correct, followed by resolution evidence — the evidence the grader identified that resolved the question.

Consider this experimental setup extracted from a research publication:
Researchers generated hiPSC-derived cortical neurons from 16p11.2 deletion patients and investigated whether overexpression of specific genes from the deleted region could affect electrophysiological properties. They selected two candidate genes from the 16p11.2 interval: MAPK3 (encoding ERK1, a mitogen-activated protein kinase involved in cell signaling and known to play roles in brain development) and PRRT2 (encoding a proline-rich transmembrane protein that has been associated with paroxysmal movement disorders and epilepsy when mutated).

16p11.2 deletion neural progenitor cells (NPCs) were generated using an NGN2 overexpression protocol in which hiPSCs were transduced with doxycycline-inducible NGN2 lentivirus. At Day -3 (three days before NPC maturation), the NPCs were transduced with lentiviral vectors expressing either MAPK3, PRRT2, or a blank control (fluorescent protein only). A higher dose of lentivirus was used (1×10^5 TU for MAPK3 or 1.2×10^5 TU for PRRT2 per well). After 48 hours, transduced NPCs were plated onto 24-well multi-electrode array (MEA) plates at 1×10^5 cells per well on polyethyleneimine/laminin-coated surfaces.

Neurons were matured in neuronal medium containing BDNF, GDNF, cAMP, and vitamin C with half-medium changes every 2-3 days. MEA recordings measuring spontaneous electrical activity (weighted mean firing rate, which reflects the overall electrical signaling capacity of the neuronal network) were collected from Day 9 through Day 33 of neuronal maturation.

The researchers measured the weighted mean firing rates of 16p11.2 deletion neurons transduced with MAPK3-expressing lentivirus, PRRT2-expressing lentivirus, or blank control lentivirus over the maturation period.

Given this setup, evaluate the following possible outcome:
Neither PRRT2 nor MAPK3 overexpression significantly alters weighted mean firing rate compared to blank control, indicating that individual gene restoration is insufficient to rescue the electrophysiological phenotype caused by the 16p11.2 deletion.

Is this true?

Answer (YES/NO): NO